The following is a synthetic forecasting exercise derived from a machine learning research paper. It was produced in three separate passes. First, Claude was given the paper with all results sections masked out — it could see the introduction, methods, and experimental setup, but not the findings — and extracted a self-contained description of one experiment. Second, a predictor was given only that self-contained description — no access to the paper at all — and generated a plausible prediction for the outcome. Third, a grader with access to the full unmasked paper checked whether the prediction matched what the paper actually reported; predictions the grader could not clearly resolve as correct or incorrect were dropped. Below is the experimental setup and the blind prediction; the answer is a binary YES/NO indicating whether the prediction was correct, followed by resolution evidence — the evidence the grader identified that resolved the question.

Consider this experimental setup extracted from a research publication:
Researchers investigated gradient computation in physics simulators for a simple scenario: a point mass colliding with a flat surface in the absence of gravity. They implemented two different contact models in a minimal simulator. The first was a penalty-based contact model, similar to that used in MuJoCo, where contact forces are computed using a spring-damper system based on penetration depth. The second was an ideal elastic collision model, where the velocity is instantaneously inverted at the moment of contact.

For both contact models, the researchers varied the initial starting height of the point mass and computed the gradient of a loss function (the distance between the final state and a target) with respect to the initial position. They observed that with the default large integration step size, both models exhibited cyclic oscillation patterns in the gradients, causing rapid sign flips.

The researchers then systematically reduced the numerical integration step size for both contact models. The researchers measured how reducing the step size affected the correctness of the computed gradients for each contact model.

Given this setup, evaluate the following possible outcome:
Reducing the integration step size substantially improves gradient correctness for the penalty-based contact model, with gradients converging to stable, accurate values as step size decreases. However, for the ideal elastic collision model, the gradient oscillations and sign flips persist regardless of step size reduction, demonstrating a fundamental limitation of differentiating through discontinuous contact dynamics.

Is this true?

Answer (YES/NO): YES